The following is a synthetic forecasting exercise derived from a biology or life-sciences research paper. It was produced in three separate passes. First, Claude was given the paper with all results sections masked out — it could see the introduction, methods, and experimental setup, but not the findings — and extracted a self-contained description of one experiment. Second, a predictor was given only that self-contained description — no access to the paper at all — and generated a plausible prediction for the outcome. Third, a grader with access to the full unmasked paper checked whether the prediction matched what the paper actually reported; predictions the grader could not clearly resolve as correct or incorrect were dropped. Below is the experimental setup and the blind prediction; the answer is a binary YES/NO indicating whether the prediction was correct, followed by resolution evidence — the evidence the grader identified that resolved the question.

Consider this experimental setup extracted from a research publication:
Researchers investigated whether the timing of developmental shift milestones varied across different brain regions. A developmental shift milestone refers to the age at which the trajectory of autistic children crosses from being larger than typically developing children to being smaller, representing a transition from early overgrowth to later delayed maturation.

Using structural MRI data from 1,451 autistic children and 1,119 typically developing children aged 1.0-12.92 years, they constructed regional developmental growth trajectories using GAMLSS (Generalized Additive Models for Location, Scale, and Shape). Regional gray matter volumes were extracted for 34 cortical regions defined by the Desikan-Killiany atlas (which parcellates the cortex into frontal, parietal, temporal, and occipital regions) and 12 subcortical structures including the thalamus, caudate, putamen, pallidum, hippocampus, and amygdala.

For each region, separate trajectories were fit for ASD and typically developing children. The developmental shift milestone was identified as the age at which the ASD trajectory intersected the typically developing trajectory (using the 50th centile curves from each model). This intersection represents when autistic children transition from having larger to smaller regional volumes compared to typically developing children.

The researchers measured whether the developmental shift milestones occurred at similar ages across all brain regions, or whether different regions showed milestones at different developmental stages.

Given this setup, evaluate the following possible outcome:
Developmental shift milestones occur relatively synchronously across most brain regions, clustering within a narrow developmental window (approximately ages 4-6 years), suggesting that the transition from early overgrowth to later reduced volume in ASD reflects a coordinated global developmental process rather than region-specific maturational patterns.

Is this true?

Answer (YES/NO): NO